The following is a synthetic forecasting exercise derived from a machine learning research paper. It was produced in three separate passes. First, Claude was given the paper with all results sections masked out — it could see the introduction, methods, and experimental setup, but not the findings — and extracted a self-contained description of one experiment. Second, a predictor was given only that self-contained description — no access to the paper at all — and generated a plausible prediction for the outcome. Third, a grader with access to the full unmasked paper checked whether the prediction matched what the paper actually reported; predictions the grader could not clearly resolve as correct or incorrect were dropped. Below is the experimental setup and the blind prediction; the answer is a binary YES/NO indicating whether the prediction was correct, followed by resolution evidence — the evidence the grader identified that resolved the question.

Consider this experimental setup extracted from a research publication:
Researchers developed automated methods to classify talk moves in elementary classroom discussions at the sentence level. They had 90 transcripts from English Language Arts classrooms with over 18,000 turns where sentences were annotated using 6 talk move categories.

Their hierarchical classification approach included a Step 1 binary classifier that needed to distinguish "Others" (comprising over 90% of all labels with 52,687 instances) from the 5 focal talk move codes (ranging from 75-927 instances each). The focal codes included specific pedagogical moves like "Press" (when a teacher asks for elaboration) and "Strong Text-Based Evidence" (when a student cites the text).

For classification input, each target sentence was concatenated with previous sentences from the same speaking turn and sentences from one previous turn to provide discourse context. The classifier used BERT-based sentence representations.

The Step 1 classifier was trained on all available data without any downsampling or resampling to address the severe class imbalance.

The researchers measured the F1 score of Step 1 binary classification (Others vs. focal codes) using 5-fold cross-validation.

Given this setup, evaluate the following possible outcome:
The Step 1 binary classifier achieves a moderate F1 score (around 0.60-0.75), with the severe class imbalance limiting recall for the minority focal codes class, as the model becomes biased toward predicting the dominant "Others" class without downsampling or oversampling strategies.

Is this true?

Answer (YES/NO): NO